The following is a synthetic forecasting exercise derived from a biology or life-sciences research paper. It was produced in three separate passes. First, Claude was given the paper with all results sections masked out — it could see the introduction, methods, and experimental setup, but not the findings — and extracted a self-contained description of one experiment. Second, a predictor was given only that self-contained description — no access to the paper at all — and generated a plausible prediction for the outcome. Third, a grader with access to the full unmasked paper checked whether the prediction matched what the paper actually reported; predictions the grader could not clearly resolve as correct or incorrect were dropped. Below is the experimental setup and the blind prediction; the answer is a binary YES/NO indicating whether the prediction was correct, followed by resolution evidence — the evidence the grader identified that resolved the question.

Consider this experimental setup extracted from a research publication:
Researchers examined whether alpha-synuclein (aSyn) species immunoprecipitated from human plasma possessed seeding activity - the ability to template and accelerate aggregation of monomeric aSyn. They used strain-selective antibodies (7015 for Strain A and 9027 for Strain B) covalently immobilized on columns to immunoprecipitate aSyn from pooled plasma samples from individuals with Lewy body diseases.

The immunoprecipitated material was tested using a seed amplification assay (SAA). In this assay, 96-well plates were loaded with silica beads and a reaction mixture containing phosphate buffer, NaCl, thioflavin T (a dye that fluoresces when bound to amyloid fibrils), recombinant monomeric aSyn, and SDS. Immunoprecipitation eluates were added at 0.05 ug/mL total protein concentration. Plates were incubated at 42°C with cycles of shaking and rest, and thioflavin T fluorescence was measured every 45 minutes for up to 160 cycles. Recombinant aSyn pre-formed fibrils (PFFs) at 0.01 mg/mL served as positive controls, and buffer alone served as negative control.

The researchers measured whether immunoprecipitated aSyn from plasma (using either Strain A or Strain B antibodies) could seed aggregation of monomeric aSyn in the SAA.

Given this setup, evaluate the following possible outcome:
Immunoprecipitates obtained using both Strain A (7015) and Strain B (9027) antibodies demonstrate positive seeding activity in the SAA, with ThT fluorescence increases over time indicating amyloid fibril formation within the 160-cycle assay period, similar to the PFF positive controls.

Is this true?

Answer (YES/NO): YES